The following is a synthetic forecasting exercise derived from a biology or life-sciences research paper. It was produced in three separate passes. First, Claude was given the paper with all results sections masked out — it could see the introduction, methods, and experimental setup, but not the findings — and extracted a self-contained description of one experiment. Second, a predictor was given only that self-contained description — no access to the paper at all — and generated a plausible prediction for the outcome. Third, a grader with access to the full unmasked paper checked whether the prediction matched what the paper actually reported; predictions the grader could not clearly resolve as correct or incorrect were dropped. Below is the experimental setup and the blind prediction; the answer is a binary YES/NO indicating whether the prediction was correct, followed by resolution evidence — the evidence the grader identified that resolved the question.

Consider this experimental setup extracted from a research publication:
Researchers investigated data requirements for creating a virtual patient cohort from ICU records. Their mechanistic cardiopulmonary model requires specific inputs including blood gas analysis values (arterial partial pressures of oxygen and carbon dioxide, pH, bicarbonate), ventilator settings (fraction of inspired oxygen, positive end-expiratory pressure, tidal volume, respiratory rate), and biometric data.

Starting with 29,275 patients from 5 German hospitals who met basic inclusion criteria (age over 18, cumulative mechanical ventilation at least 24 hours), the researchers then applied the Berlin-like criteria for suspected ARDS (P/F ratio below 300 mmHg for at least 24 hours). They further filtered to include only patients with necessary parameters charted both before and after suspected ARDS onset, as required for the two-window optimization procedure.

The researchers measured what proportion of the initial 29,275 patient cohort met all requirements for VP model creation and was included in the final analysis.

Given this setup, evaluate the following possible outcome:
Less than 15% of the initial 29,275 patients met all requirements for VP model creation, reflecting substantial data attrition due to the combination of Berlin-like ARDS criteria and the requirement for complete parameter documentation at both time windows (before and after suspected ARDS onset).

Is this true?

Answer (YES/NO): YES